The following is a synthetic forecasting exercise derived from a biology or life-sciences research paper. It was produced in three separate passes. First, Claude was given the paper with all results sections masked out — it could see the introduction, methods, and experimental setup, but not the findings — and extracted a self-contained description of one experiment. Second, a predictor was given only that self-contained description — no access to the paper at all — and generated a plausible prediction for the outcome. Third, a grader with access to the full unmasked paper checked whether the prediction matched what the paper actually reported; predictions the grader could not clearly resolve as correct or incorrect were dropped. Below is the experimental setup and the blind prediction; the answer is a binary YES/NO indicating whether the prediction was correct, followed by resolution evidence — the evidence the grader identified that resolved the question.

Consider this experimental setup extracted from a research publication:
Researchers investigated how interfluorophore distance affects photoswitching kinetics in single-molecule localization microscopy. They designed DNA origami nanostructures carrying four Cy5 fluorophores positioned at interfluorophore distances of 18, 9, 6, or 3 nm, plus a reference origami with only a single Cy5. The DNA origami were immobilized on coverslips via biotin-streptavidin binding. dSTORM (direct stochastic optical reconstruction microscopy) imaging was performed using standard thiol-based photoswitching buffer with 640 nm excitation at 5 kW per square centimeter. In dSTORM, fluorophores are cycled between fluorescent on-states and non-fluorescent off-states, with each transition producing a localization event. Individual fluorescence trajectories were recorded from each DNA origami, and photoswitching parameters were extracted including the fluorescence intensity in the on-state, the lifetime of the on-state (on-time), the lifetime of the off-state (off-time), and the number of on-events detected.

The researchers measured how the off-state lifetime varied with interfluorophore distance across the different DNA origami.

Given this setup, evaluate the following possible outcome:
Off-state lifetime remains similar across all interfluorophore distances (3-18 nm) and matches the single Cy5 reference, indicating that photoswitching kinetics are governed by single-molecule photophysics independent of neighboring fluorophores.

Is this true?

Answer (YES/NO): NO